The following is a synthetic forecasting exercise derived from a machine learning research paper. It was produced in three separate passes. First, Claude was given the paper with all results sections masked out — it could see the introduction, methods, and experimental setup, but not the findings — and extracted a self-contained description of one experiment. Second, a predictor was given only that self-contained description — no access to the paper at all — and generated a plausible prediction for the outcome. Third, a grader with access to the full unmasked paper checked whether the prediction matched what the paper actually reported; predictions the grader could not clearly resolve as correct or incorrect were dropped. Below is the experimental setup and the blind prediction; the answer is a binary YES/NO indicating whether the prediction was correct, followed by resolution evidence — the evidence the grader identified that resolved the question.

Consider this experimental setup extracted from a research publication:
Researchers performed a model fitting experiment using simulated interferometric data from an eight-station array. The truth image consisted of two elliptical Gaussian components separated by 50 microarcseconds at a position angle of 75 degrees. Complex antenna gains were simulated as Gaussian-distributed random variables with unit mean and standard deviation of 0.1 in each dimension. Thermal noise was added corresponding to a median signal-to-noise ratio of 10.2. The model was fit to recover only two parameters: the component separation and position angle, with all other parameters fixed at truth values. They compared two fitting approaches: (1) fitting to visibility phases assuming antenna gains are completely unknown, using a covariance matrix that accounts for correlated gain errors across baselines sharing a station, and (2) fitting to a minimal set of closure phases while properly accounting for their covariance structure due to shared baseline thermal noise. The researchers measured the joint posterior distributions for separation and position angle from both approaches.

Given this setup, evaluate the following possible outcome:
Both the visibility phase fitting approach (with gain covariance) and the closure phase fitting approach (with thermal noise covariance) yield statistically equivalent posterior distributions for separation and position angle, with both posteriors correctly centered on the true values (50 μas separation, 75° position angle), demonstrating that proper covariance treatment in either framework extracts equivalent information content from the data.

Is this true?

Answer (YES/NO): YES